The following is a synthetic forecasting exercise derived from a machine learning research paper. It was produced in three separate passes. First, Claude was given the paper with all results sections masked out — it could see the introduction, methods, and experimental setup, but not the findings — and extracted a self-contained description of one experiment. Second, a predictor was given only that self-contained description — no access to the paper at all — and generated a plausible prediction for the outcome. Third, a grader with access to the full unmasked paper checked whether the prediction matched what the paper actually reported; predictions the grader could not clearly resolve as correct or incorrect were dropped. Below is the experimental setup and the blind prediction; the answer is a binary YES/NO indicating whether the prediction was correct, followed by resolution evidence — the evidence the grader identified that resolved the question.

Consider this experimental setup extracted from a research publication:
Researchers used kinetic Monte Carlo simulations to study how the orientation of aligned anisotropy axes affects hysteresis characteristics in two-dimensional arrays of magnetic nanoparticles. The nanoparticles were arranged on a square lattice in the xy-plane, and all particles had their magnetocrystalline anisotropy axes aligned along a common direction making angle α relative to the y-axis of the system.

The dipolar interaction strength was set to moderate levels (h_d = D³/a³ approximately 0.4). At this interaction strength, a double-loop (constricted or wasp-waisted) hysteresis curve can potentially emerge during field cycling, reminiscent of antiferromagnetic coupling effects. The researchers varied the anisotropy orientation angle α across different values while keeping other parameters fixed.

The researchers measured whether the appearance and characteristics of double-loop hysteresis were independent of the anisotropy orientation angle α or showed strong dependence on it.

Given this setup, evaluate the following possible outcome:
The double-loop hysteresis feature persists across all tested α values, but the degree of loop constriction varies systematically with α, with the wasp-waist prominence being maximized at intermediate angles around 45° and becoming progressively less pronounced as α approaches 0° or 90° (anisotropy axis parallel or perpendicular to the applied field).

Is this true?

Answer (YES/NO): NO